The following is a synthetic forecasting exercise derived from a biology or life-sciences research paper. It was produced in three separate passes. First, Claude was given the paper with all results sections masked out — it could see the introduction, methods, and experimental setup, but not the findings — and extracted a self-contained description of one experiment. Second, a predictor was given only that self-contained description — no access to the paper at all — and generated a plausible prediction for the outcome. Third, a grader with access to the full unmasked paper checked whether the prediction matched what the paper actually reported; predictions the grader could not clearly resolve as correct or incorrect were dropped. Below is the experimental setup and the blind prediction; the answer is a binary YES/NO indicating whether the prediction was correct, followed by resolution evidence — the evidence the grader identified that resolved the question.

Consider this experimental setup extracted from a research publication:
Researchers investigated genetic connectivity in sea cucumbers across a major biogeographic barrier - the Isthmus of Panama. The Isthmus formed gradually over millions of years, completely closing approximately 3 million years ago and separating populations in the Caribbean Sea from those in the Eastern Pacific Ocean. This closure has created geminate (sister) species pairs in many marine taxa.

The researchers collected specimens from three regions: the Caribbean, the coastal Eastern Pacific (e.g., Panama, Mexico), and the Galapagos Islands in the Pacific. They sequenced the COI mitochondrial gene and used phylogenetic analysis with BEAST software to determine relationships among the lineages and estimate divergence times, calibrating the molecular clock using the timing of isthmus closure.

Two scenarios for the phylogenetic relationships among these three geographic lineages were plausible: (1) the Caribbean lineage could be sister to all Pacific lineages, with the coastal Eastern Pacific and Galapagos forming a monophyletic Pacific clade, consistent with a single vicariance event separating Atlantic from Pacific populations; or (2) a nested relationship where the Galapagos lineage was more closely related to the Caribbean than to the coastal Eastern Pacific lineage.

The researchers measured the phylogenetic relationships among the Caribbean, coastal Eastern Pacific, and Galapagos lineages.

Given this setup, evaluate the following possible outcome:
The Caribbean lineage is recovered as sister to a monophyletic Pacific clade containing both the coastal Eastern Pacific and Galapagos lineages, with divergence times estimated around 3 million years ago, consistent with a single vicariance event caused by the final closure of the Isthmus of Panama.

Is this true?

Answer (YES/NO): NO